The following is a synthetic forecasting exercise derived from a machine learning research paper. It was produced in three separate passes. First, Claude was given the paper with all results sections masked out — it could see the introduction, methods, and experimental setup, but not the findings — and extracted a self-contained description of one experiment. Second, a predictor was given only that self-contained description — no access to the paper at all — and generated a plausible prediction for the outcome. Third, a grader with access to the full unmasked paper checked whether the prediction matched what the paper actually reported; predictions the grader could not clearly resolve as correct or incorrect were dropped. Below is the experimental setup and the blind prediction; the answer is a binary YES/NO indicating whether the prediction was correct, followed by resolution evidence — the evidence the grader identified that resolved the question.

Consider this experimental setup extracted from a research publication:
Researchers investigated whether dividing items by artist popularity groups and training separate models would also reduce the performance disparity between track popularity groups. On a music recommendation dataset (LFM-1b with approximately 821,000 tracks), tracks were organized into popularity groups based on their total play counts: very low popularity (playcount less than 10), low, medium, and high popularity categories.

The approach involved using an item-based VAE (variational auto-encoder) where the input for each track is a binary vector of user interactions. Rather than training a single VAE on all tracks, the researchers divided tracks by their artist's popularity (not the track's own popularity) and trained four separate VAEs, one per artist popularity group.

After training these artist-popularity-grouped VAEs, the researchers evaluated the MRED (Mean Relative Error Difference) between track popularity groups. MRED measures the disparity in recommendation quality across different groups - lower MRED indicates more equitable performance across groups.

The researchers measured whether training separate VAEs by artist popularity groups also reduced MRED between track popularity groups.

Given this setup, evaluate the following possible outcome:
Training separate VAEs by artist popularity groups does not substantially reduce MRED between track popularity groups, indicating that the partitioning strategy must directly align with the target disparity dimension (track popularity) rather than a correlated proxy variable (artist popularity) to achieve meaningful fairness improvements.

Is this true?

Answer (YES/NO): NO